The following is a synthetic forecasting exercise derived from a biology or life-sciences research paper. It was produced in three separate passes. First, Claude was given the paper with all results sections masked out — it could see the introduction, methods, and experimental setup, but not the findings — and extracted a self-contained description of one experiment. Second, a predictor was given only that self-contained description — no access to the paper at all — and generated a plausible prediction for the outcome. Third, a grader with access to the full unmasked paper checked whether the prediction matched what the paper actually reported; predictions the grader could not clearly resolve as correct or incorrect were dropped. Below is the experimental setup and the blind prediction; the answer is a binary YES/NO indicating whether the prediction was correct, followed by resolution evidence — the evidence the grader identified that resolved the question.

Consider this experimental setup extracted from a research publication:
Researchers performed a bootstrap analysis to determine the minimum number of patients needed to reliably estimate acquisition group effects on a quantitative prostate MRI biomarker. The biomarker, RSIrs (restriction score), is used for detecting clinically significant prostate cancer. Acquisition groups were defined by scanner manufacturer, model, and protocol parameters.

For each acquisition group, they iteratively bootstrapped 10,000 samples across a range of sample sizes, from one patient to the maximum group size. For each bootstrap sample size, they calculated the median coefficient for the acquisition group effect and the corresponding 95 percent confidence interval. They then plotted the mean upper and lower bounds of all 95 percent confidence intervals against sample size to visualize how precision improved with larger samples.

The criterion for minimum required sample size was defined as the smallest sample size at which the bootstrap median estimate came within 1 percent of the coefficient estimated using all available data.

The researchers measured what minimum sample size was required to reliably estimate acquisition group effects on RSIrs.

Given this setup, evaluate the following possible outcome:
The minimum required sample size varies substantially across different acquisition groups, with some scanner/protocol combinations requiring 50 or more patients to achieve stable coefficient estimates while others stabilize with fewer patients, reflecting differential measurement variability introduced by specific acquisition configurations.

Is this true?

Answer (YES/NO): NO